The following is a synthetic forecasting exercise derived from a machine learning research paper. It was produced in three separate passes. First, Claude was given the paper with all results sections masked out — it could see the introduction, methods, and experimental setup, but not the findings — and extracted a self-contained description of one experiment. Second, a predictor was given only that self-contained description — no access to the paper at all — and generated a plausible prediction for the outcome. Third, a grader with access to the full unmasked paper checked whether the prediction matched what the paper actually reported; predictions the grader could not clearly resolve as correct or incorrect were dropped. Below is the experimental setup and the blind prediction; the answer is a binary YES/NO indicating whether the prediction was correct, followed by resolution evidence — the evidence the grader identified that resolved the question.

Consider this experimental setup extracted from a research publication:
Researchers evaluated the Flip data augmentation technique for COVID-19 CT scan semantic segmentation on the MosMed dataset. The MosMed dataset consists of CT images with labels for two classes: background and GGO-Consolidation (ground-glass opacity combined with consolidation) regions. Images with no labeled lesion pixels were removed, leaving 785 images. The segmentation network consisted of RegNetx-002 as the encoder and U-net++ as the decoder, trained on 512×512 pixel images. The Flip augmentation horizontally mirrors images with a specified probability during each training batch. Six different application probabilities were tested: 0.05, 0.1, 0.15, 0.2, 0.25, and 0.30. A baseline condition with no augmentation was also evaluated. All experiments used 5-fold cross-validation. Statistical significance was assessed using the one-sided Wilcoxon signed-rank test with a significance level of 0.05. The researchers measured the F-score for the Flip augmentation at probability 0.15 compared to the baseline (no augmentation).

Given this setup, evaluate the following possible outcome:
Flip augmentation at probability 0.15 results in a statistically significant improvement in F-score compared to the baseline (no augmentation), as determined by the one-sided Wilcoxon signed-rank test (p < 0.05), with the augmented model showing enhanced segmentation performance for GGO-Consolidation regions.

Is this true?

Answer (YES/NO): NO